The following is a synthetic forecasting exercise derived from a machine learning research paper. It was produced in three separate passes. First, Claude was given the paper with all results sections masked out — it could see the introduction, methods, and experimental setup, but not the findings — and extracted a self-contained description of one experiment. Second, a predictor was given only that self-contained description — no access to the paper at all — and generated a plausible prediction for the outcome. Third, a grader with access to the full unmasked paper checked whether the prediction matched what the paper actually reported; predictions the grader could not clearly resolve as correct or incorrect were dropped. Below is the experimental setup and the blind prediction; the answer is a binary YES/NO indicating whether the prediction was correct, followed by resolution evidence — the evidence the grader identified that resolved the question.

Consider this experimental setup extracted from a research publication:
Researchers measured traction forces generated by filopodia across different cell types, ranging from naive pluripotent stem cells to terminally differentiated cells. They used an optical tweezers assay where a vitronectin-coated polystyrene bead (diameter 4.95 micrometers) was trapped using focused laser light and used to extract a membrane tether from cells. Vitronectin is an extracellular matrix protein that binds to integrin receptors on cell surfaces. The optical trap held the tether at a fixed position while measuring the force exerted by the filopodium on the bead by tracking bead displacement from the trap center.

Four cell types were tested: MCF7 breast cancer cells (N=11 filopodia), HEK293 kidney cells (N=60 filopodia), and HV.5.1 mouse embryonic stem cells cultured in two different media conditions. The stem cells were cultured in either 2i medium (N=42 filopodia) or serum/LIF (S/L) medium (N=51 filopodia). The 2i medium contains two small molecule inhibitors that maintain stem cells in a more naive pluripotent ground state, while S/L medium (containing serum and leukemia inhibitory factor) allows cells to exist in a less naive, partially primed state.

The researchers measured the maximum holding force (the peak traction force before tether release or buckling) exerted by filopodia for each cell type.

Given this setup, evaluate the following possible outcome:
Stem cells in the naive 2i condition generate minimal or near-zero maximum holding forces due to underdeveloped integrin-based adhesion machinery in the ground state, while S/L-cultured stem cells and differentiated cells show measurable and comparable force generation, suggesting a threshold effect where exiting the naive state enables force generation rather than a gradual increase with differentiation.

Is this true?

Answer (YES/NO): NO